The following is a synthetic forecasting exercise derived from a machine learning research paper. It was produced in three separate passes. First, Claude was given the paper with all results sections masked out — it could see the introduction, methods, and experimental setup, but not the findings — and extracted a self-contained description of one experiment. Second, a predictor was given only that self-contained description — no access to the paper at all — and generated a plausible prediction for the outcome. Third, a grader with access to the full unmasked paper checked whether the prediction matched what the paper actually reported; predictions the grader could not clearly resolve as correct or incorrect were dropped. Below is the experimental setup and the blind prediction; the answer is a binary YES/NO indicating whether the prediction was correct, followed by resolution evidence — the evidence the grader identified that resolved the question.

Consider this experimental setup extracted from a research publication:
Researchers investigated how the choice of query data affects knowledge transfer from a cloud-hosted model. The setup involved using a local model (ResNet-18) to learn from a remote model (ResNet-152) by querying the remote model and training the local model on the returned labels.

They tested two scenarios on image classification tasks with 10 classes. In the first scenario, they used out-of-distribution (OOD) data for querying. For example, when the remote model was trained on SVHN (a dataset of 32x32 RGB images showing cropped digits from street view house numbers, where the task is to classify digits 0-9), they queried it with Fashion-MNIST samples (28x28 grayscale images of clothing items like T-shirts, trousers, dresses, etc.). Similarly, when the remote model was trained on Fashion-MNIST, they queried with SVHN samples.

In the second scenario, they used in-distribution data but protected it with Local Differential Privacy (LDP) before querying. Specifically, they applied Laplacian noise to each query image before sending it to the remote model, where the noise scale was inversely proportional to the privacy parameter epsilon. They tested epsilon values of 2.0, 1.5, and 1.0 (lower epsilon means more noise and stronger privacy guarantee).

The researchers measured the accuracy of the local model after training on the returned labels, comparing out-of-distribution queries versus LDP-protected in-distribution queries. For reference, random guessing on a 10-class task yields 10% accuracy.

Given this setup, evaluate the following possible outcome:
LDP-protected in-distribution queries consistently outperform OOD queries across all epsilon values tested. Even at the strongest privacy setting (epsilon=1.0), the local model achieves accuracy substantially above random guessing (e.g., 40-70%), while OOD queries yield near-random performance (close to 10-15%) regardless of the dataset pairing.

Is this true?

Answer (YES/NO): NO